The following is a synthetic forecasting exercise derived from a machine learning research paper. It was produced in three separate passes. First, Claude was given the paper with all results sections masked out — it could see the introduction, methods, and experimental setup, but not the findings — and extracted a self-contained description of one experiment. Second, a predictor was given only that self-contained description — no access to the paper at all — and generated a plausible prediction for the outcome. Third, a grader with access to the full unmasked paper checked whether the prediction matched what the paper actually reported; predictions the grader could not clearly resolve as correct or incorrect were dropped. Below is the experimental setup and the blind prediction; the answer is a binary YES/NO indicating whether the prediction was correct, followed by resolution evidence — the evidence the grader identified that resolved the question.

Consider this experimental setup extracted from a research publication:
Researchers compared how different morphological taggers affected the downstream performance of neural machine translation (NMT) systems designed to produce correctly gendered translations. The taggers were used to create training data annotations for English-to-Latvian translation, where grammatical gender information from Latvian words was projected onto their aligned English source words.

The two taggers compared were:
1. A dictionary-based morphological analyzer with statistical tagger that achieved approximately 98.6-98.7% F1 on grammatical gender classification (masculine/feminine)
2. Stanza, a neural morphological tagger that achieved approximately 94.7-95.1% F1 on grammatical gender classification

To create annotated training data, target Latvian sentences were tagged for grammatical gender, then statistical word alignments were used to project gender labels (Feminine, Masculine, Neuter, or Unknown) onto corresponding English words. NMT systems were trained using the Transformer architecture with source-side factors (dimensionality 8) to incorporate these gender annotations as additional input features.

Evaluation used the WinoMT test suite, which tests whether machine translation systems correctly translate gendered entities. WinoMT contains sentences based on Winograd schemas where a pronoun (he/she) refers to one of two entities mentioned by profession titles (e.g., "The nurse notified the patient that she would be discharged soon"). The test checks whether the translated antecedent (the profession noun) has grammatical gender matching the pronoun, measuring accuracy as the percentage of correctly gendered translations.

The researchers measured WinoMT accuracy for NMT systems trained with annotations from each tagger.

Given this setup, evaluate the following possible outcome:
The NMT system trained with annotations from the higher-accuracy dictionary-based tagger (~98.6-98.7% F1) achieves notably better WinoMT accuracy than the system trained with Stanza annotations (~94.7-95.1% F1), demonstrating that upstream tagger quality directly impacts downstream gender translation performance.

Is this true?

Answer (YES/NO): NO